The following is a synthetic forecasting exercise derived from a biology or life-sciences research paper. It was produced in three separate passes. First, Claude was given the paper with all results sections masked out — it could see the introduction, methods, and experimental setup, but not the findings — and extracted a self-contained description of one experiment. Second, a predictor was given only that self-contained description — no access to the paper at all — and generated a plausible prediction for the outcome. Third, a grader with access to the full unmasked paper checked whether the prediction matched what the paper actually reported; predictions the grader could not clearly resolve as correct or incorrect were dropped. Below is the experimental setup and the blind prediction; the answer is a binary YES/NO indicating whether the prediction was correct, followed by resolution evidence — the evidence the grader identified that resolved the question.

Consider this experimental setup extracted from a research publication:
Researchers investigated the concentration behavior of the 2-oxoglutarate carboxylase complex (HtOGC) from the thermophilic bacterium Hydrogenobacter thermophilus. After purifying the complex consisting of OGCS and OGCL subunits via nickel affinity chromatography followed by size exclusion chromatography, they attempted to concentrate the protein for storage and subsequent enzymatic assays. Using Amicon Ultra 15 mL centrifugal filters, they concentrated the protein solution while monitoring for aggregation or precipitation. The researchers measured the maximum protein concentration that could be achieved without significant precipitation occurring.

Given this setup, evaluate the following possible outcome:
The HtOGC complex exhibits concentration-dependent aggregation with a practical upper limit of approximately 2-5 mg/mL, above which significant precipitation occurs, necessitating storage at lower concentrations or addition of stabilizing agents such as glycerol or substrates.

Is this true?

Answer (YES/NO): YES